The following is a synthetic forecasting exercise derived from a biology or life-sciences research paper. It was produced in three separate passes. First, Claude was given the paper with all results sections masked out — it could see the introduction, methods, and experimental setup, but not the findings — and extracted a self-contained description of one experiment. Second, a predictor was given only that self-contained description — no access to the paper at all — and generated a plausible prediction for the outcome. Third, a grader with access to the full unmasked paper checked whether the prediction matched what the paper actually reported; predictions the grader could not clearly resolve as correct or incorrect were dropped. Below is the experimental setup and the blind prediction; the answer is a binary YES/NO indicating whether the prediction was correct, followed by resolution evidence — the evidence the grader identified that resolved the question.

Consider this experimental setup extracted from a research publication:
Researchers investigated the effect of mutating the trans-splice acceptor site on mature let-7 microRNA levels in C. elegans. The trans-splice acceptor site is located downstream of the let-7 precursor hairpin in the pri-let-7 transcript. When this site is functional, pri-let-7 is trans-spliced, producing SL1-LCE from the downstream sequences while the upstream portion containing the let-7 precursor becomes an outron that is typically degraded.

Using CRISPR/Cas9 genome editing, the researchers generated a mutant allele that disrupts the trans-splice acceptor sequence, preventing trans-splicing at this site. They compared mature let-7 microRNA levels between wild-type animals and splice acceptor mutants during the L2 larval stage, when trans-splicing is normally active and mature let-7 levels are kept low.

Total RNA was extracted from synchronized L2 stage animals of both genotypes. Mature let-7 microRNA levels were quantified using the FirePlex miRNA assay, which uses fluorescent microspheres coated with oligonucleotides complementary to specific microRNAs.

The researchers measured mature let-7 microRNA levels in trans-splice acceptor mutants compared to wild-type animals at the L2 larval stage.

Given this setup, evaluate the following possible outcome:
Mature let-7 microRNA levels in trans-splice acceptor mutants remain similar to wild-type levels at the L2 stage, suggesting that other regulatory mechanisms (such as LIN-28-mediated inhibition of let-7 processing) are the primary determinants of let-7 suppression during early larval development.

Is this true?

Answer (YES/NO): NO